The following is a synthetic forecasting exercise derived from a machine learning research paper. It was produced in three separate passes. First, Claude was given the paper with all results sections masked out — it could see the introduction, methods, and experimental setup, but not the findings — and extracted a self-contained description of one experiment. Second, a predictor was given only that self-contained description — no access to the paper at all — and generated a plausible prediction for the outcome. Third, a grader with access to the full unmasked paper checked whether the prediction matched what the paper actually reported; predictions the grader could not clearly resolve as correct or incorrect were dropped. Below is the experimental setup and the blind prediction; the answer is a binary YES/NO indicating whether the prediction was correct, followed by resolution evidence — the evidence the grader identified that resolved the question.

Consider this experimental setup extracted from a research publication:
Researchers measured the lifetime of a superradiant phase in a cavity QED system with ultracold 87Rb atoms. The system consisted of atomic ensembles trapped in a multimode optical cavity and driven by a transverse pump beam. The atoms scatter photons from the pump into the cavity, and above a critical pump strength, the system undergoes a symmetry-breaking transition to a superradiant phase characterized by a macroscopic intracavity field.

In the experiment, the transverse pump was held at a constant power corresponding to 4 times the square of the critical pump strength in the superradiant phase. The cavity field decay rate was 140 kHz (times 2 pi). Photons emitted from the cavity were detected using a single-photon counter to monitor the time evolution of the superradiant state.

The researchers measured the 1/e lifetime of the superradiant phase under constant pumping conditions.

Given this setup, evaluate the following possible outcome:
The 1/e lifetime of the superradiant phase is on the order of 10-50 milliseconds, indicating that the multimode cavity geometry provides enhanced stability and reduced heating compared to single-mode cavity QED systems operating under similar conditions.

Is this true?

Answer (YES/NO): NO